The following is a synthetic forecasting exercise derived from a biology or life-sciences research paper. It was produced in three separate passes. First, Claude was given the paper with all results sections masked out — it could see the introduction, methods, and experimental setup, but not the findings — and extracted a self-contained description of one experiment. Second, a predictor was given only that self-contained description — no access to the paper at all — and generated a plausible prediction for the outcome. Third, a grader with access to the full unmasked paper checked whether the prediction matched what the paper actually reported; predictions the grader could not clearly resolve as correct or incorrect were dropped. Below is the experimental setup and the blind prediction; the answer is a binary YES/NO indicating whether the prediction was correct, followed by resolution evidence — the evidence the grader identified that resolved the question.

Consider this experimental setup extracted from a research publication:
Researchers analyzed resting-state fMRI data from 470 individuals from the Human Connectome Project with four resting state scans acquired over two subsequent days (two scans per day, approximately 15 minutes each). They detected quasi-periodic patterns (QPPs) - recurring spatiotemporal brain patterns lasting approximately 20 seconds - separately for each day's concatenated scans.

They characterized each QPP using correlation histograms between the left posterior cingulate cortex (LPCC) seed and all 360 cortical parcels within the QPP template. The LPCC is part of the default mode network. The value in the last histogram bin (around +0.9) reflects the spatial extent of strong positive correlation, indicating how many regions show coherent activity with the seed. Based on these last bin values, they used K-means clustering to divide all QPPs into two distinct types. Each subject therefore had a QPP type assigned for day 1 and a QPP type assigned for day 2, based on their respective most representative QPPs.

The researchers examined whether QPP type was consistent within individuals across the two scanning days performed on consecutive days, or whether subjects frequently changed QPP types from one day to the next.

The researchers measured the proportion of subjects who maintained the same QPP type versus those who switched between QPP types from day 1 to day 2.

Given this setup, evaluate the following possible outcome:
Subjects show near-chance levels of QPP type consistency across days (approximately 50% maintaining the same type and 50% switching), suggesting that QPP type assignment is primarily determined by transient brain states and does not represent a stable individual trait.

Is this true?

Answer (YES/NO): NO